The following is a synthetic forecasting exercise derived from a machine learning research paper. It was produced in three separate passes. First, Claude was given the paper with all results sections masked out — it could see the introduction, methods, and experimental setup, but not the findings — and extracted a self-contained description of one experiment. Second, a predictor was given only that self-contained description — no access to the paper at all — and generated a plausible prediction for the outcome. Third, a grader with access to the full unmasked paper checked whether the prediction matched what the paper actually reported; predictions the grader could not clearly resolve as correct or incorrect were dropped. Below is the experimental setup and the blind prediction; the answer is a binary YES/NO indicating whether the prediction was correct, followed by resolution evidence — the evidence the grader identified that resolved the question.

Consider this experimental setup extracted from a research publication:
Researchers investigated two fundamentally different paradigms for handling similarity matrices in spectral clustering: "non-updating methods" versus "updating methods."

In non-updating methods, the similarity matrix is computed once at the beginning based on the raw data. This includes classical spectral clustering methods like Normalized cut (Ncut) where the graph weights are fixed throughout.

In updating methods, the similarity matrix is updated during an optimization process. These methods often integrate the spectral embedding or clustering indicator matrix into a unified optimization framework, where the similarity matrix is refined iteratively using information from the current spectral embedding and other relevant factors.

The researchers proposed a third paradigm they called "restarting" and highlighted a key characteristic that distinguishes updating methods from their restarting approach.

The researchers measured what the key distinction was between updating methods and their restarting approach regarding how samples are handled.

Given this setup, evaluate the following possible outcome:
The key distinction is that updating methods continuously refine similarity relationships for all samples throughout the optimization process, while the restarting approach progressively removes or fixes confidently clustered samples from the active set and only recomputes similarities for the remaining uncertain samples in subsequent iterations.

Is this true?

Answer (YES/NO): NO